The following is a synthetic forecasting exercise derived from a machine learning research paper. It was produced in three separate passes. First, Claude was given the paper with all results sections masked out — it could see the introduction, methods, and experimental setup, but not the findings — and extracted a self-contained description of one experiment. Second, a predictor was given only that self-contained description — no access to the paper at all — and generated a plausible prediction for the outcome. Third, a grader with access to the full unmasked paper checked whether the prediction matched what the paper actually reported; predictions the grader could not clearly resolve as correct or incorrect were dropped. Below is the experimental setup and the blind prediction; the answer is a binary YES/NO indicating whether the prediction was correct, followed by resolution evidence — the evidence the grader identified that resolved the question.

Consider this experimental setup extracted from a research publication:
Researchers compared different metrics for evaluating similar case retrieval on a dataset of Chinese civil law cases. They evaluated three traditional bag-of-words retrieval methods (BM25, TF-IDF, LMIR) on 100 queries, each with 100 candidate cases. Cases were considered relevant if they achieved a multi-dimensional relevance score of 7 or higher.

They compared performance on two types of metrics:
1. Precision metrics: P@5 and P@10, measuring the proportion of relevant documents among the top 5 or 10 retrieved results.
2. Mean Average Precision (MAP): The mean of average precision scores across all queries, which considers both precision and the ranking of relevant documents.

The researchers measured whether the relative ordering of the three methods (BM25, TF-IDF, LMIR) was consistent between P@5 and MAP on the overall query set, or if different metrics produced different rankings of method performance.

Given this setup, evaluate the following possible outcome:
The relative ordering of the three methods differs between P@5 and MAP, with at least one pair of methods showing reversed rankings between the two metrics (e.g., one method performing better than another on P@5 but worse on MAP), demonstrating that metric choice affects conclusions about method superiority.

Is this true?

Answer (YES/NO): YES